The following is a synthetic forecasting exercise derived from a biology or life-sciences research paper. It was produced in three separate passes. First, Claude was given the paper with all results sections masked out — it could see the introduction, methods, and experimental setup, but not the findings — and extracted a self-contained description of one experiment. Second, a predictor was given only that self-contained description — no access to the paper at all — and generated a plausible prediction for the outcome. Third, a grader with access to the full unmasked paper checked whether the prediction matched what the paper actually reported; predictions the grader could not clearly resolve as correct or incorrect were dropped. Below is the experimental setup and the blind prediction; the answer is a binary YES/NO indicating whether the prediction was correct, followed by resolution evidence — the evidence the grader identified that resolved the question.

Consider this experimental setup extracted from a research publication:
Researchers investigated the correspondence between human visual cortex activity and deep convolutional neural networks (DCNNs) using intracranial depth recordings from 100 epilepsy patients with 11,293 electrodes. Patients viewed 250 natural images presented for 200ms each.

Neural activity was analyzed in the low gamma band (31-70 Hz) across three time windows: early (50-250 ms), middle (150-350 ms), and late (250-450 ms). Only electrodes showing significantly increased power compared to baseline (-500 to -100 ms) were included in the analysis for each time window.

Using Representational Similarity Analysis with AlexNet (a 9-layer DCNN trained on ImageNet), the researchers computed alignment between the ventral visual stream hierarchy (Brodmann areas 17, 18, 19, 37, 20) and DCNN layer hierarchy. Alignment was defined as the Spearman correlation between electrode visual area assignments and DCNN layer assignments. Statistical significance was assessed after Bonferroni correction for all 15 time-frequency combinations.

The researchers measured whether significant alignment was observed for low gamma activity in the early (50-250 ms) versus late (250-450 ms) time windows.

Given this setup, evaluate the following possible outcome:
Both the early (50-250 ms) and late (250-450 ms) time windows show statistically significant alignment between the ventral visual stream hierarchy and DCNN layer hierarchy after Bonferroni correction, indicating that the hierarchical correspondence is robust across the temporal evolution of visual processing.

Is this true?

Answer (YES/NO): YES